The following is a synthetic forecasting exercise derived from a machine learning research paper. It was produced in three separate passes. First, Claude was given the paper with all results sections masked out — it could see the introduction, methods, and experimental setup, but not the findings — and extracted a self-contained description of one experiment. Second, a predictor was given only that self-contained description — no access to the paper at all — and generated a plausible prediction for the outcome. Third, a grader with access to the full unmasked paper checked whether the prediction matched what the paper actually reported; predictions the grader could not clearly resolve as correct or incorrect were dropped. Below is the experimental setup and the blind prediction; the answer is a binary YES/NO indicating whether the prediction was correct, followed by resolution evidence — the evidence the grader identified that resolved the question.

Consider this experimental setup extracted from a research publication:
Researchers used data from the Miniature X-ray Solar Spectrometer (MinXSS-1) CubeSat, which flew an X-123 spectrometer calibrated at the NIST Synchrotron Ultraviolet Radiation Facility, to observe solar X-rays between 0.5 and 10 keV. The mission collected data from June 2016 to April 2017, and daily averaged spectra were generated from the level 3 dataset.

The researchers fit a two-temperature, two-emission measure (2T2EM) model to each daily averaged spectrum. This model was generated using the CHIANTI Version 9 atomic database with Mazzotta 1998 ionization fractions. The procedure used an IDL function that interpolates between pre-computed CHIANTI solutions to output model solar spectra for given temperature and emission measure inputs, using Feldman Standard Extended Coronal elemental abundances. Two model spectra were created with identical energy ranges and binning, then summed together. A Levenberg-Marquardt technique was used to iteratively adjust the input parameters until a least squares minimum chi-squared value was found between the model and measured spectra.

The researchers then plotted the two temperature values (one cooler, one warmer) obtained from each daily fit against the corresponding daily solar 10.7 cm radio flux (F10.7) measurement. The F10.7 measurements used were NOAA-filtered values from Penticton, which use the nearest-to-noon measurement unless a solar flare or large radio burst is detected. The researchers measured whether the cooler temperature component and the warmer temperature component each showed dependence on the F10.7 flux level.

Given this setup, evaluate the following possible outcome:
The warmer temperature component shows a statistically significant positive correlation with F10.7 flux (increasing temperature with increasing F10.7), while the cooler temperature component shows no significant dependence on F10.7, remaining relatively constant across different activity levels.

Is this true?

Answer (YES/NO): YES